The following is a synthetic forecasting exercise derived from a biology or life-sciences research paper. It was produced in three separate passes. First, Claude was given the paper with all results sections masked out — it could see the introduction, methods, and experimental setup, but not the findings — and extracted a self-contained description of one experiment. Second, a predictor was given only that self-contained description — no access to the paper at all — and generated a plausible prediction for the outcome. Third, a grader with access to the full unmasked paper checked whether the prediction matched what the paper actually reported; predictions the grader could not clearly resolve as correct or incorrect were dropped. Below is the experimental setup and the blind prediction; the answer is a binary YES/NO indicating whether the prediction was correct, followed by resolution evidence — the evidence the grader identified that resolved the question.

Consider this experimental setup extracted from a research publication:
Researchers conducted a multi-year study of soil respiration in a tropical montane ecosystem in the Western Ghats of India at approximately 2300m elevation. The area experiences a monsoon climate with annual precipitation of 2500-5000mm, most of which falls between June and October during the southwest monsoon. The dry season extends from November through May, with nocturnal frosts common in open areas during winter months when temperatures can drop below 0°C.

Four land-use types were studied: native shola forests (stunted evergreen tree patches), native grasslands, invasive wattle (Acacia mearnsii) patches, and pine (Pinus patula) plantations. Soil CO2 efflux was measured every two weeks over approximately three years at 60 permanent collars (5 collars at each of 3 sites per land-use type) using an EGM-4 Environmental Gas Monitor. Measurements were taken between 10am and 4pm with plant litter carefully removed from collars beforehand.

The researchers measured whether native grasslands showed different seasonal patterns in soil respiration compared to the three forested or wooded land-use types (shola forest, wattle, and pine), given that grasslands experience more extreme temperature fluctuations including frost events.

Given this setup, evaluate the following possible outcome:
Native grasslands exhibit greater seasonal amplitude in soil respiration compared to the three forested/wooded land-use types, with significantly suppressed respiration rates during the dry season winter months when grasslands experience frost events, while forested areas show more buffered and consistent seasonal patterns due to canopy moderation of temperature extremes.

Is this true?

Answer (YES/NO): NO